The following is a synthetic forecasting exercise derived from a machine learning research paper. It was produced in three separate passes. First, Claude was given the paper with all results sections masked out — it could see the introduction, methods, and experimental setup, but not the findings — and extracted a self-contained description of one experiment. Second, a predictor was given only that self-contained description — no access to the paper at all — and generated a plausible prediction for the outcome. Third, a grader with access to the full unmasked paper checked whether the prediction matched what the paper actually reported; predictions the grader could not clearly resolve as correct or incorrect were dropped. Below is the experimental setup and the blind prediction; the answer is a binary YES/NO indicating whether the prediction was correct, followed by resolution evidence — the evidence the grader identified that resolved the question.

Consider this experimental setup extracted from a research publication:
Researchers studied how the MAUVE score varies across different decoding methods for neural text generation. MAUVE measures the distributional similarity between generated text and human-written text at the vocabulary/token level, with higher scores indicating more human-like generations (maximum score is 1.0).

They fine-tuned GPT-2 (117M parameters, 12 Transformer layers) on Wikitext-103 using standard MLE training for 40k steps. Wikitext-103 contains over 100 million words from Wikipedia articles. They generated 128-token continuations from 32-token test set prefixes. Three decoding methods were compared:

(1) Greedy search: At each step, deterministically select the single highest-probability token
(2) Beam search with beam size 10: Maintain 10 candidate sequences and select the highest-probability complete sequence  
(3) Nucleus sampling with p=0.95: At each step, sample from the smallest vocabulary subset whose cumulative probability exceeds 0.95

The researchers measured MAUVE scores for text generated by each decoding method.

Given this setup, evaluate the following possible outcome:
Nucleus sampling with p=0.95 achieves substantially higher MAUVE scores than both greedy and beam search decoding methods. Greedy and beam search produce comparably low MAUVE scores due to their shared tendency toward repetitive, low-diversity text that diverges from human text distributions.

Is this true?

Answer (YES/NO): YES